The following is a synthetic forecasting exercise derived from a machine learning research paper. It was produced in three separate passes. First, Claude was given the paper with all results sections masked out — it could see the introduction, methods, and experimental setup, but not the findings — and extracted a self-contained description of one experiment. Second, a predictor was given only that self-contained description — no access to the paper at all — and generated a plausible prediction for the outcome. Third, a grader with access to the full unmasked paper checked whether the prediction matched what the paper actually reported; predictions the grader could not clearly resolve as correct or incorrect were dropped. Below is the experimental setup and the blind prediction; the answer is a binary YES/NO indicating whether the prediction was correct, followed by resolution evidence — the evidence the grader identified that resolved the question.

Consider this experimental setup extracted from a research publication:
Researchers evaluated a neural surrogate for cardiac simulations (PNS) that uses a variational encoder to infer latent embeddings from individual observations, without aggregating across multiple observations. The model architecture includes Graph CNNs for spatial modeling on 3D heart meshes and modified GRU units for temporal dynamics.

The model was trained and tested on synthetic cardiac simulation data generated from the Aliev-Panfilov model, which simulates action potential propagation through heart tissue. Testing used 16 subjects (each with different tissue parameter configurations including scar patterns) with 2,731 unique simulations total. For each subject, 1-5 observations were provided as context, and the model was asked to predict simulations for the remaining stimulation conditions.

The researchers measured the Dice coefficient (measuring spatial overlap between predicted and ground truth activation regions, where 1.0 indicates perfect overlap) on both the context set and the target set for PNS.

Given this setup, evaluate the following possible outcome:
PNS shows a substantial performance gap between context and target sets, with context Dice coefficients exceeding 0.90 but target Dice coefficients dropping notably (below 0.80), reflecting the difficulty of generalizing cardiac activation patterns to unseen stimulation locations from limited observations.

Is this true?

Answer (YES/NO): NO